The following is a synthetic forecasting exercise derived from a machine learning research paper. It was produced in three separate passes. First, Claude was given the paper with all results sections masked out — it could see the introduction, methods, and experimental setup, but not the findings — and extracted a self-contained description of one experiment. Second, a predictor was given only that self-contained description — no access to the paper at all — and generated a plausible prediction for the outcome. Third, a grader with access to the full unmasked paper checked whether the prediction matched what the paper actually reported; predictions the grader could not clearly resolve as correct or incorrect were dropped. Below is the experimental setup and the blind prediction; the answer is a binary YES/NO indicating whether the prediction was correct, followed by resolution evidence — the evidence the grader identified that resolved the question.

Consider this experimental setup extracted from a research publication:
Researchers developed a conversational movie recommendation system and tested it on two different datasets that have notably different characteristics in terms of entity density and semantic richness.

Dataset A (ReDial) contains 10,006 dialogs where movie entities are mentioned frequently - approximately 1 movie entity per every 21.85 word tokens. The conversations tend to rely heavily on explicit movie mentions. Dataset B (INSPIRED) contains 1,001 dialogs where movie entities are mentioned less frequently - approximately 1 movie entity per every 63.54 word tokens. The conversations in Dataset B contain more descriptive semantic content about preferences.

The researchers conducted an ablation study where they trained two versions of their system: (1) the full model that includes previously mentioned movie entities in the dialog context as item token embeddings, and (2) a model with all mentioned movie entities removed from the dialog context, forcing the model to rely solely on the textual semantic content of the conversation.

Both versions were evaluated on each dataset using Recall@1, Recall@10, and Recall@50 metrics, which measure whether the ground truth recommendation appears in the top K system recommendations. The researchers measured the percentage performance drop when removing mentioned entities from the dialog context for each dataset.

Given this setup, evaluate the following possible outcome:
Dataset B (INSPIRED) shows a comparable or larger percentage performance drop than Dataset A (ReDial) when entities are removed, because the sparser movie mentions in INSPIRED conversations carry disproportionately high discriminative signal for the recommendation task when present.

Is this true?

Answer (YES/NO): NO